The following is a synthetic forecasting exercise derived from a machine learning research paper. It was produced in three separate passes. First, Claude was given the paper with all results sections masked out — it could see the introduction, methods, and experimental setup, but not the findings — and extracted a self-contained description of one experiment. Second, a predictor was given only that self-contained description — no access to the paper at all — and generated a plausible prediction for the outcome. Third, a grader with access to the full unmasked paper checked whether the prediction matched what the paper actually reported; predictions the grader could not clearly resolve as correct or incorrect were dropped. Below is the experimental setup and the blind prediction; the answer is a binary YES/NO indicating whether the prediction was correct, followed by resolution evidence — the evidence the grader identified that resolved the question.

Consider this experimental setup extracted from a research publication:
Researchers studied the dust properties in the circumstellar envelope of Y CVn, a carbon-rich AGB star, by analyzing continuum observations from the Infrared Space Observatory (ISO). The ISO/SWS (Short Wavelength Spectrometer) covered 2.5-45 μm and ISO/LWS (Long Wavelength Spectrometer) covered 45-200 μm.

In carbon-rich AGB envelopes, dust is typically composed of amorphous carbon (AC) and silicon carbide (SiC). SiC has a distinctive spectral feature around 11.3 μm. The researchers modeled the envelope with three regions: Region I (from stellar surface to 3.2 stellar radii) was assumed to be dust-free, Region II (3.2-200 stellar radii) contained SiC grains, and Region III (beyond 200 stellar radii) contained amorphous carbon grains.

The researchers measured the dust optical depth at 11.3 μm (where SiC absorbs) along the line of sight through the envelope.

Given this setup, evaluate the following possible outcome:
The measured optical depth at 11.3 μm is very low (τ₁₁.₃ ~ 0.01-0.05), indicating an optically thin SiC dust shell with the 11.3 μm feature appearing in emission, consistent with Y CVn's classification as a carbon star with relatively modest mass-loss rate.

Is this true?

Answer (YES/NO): NO